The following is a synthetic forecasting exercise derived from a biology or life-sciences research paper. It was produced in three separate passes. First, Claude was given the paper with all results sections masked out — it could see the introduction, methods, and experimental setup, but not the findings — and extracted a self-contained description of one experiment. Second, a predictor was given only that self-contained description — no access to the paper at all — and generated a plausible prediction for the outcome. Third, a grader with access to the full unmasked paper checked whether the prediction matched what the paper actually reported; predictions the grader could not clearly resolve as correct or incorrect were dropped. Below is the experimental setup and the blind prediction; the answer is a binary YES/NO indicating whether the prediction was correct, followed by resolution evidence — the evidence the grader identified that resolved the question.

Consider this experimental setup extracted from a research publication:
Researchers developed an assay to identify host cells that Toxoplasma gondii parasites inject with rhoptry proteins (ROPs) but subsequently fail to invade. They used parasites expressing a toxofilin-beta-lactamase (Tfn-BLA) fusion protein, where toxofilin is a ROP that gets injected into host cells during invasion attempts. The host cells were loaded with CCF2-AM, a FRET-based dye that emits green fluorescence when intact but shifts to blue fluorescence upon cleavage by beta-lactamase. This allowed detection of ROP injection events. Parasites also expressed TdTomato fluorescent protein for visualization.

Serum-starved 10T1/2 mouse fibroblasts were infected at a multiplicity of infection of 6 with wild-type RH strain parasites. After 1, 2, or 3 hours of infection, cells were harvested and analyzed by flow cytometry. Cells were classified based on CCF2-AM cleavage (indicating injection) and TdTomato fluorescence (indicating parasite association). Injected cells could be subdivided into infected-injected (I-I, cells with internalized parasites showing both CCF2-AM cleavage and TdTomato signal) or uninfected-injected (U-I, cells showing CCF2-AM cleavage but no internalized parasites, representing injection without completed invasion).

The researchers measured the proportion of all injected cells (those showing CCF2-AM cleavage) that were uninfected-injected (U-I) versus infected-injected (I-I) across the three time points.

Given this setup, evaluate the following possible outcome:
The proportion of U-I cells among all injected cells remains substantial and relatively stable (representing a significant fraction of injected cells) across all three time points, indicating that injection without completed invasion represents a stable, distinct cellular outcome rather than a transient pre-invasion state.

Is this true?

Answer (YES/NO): NO